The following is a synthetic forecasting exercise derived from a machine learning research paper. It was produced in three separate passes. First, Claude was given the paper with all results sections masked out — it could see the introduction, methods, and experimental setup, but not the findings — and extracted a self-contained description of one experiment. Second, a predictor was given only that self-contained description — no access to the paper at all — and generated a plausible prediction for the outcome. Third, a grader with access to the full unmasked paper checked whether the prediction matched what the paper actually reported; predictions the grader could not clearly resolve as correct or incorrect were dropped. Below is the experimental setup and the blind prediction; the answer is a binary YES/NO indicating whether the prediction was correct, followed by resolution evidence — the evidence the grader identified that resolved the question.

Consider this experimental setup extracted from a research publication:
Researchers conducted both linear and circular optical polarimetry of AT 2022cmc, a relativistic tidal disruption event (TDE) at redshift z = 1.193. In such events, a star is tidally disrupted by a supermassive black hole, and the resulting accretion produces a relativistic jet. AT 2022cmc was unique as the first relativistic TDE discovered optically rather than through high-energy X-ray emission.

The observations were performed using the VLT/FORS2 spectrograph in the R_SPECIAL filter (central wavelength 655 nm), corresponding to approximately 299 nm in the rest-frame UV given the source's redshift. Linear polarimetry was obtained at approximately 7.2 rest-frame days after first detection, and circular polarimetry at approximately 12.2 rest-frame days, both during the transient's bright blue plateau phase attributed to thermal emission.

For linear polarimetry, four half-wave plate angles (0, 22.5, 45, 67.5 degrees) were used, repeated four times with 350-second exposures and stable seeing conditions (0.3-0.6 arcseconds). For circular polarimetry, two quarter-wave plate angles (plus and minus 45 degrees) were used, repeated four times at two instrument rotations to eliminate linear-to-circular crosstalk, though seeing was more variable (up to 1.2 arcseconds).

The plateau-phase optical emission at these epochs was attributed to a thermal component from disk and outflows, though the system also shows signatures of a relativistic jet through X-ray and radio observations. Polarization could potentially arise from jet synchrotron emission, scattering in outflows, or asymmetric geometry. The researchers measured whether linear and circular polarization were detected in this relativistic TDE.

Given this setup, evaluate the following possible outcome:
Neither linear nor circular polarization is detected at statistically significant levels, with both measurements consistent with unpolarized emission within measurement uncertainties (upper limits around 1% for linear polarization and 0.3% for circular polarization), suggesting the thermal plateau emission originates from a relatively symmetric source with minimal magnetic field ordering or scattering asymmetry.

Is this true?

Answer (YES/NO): YES